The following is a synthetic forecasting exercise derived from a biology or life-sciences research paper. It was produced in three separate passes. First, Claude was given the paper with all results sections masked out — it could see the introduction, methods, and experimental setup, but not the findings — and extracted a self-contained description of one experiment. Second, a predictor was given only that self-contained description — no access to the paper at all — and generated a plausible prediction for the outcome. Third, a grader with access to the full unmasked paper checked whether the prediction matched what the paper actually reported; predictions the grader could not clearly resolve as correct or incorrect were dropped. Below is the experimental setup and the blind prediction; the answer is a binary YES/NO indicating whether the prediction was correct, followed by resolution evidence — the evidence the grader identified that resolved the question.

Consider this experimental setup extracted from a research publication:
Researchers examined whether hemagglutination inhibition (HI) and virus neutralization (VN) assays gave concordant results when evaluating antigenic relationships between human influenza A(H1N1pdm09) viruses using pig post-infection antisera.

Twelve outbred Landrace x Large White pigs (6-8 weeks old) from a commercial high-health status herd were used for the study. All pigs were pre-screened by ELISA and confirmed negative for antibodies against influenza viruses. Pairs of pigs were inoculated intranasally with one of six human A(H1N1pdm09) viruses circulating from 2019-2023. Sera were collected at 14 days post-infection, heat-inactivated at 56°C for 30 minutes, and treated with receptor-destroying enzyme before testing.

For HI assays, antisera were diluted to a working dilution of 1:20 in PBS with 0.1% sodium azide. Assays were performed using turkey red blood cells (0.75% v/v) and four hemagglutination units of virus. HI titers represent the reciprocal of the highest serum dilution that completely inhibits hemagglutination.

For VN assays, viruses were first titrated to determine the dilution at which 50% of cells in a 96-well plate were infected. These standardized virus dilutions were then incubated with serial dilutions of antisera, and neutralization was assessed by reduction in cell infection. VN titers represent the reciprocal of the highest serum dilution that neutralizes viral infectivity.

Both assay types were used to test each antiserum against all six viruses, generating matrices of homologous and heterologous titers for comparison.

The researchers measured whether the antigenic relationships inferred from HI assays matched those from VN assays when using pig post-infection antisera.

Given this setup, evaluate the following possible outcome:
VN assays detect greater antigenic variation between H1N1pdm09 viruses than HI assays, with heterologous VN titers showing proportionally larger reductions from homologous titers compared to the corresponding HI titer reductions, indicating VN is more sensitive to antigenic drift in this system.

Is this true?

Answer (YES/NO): NO